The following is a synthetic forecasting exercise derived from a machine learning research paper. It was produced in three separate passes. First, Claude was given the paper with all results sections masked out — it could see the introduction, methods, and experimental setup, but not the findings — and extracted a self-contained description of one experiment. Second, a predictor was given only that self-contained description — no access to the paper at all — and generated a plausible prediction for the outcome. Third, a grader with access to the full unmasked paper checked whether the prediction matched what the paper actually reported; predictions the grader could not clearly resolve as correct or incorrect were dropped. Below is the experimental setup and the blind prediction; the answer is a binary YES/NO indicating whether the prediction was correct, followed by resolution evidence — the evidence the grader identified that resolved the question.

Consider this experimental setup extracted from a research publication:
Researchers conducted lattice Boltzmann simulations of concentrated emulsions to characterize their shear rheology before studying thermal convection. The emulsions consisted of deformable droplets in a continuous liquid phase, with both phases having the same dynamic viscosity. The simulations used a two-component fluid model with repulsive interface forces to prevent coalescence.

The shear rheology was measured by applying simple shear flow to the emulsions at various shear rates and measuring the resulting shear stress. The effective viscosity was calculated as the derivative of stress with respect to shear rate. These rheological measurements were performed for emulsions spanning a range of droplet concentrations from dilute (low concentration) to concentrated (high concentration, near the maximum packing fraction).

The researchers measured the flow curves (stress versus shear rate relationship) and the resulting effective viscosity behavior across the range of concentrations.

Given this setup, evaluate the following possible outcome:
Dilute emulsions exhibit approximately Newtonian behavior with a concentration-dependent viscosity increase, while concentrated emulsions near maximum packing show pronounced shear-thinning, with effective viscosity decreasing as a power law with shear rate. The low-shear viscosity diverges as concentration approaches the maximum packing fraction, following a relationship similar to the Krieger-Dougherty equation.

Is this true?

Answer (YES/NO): NO